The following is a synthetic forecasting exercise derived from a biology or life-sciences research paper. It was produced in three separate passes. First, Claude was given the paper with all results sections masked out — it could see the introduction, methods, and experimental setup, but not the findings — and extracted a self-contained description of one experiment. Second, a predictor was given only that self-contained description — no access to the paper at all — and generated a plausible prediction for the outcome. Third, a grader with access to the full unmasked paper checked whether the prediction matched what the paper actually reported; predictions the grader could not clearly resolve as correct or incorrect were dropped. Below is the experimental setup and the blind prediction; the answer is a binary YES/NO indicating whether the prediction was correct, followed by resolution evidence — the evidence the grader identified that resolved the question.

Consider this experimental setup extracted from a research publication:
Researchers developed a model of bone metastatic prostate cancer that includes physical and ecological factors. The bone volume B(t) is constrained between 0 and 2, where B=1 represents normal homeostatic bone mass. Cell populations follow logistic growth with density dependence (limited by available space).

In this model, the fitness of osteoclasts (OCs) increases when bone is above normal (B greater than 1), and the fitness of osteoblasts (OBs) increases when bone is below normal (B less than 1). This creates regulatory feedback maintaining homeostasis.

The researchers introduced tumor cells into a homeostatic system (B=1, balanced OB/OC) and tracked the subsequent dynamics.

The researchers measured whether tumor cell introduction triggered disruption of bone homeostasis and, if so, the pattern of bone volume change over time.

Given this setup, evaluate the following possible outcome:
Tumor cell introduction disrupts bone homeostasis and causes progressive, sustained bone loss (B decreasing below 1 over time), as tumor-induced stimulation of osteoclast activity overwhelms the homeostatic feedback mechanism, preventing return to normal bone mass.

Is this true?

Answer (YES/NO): NO